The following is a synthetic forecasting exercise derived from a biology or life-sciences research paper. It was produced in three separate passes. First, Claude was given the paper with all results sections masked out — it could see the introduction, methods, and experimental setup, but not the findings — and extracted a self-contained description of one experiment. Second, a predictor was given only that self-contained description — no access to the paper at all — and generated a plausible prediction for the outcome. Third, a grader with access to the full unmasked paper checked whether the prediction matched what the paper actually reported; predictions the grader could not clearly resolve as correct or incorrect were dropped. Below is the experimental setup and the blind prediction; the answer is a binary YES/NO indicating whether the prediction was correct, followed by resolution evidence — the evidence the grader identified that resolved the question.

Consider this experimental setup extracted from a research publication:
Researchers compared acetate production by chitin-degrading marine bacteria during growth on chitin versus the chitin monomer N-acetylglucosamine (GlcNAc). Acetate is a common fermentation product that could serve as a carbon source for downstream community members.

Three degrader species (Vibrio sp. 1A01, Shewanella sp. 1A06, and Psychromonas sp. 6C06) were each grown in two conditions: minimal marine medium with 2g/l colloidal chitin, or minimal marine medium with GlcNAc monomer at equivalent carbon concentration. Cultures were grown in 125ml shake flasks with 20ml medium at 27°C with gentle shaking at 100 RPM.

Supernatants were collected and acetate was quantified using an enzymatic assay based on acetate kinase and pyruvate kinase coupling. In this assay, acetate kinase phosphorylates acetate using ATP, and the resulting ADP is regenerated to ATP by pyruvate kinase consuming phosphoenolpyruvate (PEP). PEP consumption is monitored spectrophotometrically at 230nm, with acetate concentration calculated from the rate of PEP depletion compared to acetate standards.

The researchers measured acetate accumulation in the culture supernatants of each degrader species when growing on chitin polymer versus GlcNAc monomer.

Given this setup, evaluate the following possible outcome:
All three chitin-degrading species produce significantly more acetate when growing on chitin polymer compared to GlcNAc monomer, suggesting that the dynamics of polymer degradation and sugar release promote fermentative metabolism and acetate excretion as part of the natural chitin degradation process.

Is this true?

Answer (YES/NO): NO